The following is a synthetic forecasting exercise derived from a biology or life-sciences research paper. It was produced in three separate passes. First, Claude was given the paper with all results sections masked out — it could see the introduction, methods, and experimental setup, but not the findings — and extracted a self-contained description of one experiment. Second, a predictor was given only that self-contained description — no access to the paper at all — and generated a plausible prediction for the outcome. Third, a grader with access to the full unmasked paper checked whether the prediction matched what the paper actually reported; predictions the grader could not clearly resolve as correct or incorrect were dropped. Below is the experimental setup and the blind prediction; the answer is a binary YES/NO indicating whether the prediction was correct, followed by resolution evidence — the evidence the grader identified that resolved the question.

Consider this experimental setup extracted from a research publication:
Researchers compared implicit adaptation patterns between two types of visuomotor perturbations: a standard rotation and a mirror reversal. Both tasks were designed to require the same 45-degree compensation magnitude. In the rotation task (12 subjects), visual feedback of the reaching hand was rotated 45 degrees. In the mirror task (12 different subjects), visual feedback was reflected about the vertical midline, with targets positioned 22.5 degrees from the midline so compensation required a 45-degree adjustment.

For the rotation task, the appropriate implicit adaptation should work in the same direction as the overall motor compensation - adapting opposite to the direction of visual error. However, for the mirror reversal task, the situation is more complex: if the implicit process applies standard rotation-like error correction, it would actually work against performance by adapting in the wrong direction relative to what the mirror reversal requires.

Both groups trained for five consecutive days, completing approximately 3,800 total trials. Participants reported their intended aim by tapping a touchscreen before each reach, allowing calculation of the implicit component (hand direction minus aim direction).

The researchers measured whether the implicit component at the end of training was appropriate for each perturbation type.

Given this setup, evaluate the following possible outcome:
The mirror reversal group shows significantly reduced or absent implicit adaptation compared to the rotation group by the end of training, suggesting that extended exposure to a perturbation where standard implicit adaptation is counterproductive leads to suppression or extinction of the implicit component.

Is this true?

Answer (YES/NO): YES